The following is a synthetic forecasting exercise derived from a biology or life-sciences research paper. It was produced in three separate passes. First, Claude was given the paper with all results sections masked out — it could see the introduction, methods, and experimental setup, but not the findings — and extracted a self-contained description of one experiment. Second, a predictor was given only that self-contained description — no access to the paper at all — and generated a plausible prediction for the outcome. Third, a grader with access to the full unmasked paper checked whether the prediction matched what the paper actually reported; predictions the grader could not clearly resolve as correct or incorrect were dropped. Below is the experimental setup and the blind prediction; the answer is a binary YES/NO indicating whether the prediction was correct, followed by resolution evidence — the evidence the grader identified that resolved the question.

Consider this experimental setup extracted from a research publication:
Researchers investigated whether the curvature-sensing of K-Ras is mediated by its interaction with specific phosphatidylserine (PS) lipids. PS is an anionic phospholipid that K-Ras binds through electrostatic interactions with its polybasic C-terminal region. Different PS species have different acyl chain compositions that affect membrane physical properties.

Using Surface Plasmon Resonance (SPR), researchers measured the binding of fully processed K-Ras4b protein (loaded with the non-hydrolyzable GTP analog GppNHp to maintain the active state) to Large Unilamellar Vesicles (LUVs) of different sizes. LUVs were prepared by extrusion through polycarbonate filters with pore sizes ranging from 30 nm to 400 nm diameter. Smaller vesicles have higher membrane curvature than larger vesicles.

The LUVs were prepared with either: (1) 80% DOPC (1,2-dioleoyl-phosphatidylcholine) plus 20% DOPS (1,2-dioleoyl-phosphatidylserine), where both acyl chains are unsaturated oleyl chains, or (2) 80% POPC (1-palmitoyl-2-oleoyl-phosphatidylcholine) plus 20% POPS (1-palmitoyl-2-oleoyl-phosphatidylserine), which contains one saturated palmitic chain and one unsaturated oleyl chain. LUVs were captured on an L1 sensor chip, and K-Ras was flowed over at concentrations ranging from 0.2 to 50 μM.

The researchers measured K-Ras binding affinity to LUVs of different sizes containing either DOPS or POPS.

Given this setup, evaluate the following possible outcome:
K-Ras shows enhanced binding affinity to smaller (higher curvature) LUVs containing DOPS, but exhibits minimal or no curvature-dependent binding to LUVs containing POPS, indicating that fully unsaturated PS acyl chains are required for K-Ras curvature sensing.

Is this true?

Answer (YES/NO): NO